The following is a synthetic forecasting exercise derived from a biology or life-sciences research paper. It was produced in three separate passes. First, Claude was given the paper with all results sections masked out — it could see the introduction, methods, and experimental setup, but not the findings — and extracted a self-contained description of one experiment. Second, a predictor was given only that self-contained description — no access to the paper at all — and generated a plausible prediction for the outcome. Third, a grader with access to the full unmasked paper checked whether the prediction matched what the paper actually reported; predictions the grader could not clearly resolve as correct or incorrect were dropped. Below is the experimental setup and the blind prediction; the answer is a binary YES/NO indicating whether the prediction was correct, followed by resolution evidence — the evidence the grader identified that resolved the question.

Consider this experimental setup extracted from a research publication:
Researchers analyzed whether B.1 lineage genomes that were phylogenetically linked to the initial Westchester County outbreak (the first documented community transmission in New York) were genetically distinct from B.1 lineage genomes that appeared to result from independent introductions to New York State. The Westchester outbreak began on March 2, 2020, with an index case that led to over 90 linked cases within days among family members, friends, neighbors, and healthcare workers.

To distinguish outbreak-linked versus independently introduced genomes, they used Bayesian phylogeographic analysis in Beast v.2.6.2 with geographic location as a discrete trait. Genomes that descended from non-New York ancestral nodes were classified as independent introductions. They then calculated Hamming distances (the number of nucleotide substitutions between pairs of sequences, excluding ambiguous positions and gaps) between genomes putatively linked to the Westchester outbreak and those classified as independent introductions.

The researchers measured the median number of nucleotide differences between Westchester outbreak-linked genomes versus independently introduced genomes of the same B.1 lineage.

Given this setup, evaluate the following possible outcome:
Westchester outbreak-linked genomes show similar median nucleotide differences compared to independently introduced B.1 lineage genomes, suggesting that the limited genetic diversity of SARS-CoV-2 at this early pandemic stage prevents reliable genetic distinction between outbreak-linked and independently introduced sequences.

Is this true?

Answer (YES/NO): NO